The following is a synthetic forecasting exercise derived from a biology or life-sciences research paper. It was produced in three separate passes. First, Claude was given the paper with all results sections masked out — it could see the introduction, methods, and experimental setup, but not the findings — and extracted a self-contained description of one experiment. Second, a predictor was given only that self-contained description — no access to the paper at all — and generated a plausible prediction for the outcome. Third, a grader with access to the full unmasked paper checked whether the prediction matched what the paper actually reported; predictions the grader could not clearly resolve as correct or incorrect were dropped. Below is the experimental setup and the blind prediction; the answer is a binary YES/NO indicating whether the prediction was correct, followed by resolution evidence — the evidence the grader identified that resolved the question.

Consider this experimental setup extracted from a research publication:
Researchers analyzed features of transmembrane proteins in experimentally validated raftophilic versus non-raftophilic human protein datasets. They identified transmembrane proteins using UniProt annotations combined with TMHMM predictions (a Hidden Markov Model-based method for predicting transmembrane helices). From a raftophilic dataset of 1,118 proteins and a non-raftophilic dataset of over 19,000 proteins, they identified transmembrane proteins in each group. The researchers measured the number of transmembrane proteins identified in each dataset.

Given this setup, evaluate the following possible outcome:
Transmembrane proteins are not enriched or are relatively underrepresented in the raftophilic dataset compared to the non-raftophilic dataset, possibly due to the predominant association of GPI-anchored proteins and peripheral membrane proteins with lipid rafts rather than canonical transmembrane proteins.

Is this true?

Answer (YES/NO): NO